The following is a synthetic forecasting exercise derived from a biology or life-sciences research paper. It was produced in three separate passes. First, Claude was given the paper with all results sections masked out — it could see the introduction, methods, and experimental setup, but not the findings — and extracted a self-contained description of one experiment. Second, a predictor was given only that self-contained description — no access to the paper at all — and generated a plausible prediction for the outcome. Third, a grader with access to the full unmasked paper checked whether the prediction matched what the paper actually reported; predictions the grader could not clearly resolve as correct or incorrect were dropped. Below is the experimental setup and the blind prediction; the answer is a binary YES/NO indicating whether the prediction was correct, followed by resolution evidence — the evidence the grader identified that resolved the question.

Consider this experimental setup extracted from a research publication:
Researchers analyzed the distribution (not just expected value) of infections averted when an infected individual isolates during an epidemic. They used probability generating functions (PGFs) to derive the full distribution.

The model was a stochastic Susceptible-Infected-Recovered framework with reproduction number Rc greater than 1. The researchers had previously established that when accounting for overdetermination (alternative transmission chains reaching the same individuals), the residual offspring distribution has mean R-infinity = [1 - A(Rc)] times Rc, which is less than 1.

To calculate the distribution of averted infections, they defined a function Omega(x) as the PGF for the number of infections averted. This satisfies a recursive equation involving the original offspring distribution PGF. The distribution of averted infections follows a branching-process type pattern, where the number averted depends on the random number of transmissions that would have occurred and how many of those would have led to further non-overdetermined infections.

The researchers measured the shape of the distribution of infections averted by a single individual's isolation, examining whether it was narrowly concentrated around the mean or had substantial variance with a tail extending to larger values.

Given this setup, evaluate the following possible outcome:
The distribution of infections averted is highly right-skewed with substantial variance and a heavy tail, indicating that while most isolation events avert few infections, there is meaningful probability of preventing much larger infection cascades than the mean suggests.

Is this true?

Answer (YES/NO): YES